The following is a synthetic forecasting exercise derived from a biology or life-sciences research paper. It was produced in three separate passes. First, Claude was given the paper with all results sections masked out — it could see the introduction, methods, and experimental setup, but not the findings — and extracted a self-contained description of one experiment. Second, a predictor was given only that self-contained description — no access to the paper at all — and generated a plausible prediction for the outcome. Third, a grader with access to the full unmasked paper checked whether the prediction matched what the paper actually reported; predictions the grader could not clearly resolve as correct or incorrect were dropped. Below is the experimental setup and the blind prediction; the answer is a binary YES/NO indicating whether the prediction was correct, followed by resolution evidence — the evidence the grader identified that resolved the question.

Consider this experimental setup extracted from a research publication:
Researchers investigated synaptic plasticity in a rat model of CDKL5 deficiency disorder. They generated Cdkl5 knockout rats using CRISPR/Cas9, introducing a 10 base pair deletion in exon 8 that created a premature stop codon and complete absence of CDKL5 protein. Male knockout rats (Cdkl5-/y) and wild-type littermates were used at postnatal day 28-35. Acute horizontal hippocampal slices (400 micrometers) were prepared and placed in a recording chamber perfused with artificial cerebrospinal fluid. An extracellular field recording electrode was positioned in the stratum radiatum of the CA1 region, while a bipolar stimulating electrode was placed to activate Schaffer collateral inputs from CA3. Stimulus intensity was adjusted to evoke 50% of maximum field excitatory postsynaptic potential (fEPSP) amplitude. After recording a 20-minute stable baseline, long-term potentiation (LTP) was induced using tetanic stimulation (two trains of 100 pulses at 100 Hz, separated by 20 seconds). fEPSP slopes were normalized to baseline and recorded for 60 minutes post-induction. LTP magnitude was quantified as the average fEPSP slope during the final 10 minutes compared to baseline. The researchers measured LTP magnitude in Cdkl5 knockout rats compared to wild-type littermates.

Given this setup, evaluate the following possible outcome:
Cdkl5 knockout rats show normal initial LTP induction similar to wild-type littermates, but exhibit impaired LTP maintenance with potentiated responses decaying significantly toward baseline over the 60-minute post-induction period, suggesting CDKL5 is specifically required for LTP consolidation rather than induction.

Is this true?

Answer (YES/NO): NO